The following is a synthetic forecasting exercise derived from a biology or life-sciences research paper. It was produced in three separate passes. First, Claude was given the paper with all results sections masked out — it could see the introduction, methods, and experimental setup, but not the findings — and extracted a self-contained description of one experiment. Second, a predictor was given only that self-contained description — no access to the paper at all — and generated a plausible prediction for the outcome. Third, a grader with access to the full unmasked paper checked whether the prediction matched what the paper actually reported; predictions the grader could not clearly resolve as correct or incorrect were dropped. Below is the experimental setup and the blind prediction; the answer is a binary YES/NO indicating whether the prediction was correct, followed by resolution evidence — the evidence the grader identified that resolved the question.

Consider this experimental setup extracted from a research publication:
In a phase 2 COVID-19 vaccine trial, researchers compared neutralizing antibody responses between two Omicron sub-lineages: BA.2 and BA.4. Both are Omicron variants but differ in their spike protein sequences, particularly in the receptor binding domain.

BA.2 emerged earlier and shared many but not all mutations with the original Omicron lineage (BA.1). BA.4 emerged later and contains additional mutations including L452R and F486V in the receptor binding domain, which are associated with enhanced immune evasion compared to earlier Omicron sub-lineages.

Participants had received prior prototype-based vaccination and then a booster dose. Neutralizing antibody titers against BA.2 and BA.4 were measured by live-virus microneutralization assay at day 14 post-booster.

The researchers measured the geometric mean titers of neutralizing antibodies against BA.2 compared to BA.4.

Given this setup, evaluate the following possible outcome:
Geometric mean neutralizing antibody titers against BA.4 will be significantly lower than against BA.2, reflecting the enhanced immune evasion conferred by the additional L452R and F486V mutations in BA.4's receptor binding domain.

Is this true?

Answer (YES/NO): NO